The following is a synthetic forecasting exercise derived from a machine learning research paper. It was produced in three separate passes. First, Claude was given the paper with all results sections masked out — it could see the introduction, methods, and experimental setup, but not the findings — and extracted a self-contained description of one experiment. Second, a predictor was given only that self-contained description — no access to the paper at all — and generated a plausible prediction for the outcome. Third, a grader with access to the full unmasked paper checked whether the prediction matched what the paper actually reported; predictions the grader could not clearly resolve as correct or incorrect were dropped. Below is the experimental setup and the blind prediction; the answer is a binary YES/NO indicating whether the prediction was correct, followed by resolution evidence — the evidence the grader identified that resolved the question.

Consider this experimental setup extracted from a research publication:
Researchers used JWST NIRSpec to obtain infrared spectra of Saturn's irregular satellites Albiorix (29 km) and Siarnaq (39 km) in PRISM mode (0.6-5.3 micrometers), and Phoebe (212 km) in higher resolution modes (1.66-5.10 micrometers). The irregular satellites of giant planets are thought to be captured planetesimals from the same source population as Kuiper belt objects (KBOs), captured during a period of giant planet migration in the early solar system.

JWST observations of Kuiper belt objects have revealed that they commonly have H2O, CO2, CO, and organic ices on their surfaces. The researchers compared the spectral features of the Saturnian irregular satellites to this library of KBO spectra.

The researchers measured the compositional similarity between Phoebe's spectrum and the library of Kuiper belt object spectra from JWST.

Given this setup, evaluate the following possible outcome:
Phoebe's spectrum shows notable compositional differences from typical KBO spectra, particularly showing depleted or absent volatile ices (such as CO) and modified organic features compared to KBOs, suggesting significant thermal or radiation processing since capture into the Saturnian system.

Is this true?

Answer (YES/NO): NO